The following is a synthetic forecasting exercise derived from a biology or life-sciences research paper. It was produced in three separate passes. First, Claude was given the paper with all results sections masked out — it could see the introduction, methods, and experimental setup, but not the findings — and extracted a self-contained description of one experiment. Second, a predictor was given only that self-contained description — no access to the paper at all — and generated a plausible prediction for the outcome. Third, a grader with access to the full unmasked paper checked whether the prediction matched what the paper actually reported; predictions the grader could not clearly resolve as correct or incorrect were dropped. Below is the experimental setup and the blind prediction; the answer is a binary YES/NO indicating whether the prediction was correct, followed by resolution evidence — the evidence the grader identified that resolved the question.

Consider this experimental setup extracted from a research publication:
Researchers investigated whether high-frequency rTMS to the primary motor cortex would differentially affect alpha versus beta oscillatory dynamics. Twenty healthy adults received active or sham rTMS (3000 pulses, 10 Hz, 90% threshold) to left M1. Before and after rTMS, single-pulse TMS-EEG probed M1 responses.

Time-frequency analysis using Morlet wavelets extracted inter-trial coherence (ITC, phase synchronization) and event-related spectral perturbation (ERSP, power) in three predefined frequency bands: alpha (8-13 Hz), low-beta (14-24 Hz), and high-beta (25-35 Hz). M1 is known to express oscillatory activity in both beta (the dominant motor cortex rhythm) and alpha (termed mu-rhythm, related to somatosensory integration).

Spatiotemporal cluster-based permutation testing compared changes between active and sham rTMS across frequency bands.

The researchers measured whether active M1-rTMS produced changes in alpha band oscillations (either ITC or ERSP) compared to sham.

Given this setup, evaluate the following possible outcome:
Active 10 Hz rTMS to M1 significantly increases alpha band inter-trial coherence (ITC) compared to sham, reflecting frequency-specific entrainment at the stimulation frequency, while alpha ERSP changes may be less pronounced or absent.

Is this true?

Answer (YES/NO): NO